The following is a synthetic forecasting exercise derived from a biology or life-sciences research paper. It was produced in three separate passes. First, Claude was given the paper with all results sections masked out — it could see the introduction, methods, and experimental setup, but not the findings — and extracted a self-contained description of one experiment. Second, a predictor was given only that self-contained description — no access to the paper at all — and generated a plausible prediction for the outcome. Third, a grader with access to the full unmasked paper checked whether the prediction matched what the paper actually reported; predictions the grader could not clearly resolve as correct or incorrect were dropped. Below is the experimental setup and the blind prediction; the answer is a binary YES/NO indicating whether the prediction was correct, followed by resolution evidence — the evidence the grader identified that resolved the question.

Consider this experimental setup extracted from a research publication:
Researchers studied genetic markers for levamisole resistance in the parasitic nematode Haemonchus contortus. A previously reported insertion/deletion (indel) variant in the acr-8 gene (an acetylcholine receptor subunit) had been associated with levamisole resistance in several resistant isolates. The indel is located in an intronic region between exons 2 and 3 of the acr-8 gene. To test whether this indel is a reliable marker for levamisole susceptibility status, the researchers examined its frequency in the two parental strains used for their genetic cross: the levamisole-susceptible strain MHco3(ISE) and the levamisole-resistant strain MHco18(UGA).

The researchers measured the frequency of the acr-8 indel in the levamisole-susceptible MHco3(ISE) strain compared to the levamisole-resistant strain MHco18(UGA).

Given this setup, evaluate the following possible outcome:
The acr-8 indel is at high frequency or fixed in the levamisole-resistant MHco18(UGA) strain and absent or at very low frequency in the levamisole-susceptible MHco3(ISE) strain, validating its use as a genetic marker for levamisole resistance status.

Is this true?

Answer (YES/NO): NO